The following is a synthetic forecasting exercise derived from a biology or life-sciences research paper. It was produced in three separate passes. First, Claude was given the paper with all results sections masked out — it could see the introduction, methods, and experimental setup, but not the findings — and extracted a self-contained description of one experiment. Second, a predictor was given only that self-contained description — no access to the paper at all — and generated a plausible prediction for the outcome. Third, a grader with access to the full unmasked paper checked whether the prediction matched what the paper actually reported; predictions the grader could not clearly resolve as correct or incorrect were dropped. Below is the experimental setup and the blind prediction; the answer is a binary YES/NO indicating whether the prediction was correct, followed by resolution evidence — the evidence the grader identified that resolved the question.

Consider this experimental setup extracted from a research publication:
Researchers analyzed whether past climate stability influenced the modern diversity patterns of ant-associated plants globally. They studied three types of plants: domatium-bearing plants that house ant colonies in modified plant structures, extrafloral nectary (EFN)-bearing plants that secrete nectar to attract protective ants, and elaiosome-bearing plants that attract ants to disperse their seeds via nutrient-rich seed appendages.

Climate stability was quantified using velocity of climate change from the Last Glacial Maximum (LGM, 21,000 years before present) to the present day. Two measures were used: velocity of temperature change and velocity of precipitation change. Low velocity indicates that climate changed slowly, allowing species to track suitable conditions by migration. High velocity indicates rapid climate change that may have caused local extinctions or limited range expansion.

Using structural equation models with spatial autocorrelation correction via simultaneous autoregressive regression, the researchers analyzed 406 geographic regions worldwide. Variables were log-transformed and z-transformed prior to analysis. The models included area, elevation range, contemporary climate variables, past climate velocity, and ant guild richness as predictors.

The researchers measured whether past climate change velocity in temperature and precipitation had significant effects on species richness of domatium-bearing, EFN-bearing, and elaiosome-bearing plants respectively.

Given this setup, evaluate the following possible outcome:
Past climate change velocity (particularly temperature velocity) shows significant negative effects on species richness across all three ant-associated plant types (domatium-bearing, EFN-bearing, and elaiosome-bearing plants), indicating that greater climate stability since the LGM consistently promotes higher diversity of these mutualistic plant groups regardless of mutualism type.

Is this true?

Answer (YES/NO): NO